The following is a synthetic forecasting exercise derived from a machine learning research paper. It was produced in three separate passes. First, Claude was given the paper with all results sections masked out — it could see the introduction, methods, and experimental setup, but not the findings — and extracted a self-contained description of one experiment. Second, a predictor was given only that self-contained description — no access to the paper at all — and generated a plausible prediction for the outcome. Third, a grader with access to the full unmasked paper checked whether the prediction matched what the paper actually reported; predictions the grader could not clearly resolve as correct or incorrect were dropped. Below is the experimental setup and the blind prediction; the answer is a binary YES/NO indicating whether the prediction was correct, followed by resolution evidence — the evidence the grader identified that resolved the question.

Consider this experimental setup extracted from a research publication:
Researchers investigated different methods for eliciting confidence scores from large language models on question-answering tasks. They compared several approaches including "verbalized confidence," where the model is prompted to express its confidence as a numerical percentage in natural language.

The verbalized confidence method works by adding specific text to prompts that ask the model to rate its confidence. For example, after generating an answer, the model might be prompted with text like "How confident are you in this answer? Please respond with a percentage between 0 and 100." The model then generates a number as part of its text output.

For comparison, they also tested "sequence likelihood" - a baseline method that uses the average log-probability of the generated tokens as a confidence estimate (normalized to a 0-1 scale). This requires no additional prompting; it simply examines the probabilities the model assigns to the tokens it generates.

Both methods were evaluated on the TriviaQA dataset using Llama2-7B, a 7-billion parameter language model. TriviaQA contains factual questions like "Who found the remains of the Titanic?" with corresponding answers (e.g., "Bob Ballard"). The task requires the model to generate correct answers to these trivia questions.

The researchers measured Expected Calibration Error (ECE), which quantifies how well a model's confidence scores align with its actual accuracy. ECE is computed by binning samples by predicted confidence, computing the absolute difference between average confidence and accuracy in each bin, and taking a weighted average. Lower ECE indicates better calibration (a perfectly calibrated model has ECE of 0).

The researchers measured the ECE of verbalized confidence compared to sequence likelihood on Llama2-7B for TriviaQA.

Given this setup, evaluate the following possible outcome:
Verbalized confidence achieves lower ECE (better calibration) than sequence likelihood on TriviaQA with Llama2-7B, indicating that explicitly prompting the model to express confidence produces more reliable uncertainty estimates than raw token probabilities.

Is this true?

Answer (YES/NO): NO